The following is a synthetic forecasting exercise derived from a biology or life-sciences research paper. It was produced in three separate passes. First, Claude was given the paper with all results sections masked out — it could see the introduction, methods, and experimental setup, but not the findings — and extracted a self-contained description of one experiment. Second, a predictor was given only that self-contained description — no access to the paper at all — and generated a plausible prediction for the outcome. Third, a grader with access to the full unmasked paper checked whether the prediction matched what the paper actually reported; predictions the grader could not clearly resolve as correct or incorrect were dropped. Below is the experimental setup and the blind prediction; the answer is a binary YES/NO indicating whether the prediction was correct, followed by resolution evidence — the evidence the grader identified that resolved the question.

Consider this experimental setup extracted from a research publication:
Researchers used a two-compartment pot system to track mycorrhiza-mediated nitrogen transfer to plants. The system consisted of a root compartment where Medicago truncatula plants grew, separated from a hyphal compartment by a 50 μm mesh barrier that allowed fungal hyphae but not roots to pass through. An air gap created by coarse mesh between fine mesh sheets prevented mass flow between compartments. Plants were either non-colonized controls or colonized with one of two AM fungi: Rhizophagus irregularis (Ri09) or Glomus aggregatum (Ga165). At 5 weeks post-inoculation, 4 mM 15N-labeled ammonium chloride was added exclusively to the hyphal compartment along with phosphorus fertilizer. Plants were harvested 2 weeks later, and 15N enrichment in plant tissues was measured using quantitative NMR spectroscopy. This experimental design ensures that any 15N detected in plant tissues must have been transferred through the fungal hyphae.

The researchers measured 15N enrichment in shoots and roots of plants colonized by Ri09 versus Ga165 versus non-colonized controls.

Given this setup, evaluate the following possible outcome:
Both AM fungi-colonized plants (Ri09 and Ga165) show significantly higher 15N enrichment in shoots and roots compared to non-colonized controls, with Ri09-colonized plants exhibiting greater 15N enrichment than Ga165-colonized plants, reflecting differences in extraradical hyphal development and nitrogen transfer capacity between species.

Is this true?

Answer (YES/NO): NO